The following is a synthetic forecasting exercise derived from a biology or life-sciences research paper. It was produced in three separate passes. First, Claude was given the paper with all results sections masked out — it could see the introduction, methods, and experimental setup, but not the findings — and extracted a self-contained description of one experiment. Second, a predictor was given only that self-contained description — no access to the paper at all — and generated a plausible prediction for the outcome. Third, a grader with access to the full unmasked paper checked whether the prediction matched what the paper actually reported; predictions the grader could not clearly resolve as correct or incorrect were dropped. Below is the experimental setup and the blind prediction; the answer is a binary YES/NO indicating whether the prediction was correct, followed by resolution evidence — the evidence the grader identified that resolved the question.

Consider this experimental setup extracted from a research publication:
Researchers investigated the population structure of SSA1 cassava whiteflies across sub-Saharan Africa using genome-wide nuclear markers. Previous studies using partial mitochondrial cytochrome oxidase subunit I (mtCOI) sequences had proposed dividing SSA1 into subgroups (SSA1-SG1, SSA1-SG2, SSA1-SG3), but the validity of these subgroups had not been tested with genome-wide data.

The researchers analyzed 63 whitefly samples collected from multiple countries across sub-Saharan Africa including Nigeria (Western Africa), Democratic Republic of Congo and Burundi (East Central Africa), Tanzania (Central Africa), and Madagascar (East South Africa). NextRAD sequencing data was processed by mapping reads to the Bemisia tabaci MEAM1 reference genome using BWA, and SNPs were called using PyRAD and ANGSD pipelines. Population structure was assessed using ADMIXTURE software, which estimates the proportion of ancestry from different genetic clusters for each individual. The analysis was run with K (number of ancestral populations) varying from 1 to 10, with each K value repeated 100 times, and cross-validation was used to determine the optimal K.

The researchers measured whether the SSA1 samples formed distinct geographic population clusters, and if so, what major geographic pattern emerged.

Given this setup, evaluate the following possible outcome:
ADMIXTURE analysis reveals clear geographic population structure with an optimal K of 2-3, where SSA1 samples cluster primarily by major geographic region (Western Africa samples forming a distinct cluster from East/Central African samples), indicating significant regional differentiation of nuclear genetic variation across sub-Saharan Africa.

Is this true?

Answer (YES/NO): NO